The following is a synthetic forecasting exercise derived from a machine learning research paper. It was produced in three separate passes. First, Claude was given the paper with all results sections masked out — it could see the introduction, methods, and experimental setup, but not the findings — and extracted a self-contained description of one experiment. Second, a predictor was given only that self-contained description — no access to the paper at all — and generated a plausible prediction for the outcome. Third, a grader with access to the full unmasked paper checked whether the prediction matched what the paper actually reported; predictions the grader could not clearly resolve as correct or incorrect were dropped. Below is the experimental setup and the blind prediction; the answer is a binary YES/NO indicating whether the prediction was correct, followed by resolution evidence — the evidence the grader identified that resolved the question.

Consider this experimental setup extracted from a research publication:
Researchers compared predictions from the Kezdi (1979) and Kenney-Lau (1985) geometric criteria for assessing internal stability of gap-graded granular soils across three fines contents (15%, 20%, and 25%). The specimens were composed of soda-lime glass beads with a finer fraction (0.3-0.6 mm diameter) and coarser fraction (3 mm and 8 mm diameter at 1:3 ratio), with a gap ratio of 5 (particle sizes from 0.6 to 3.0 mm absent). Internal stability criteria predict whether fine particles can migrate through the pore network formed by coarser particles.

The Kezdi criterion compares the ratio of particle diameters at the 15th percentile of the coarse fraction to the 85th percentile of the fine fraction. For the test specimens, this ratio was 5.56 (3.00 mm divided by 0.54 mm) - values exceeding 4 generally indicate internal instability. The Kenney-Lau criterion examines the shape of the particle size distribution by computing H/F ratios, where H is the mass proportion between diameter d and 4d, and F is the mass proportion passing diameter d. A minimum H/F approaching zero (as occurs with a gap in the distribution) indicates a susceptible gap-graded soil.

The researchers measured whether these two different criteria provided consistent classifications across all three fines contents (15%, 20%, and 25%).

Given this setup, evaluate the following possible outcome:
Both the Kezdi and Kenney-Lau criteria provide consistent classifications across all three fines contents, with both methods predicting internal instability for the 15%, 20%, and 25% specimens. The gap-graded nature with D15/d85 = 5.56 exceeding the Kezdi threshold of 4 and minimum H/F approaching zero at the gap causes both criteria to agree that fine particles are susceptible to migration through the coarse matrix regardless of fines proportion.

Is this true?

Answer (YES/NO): YES